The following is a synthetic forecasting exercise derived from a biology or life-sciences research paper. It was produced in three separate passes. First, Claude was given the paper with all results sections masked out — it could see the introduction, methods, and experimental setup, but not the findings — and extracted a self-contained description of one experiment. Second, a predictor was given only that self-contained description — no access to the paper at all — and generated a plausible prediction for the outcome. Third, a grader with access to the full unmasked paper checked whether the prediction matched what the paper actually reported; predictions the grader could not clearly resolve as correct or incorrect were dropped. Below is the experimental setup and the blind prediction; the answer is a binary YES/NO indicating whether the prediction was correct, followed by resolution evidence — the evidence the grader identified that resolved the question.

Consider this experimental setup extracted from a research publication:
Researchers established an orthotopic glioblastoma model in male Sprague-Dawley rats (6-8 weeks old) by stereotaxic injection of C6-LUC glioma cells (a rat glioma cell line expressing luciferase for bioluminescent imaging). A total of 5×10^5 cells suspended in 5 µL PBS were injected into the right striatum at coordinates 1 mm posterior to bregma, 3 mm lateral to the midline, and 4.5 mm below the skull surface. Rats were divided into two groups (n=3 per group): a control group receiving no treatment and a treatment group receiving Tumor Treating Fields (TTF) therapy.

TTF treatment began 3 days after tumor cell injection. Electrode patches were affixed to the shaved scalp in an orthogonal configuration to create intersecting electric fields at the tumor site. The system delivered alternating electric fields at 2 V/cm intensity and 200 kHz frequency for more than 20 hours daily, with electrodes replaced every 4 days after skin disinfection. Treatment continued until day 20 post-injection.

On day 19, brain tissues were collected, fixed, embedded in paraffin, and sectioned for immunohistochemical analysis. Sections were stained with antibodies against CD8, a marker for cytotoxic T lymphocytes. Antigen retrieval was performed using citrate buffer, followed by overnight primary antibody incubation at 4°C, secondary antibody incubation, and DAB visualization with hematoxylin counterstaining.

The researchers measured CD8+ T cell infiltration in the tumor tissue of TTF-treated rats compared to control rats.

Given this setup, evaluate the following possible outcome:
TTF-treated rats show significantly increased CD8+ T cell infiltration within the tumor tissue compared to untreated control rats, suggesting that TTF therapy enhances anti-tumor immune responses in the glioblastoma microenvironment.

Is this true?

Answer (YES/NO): YES